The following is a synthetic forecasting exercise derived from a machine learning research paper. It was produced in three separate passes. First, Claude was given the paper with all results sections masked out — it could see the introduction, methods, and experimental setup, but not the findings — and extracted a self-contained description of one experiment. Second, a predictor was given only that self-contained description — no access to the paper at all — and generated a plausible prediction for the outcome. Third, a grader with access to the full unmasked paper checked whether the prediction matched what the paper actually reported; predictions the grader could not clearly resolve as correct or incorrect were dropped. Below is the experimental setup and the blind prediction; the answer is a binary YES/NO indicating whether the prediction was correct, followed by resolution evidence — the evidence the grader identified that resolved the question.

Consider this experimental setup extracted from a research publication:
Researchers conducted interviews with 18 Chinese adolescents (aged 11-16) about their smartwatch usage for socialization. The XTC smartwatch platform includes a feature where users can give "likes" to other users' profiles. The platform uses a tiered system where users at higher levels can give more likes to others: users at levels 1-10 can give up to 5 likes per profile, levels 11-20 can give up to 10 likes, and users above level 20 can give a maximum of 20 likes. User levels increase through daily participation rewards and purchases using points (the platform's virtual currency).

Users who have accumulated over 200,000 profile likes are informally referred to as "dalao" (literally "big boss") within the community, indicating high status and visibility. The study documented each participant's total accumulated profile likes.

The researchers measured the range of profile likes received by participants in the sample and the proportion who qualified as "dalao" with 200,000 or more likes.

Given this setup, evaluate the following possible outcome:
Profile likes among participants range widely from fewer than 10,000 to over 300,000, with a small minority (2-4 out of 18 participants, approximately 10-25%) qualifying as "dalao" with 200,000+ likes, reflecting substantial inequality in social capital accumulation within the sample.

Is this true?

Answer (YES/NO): NO